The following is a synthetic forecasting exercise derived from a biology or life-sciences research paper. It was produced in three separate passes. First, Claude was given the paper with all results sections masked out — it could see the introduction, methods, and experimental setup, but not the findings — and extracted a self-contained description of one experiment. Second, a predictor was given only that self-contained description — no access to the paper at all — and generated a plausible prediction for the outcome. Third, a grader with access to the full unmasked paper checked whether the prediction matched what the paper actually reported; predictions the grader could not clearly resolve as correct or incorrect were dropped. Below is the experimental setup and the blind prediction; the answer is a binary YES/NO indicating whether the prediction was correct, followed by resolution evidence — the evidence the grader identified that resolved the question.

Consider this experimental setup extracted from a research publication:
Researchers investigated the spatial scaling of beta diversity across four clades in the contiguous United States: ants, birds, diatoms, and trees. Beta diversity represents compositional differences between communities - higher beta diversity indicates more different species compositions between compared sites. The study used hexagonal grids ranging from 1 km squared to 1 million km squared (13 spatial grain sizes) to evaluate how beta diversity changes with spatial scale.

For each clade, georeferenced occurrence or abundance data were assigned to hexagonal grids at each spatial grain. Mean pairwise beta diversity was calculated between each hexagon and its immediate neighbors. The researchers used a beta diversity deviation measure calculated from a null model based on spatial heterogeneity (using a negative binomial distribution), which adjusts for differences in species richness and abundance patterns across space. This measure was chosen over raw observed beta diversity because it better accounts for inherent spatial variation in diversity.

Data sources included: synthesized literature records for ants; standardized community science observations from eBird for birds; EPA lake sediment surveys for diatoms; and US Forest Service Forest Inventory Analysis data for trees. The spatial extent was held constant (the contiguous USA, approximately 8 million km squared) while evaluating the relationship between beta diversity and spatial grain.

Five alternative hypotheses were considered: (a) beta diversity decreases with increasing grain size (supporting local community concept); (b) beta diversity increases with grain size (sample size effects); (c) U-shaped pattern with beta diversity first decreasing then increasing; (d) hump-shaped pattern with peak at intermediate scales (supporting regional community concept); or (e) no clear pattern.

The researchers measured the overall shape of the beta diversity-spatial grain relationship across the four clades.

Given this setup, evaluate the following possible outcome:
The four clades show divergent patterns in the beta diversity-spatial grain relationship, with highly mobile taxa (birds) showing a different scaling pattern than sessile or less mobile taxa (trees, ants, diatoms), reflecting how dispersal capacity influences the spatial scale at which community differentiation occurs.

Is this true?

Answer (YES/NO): NO